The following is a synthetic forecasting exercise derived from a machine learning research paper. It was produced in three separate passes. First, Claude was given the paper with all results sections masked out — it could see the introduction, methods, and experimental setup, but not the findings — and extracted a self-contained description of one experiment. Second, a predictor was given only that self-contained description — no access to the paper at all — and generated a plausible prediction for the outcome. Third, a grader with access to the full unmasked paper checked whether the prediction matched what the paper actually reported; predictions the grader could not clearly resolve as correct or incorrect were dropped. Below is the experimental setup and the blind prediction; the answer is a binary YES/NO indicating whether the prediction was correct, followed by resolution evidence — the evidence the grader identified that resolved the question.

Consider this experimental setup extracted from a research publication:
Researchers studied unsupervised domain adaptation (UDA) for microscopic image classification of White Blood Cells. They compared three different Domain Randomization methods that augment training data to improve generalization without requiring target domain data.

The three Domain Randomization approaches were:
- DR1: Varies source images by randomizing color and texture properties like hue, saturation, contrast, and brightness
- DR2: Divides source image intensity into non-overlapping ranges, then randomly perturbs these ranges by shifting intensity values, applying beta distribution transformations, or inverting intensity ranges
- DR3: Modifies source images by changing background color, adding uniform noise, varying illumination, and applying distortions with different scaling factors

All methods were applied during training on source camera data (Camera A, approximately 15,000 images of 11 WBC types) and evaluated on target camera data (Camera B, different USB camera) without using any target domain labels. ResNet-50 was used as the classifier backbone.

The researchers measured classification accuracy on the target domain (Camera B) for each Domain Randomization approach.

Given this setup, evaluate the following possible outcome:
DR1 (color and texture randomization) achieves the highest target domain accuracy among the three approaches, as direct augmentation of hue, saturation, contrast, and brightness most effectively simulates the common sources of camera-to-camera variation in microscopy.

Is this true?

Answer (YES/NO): NO